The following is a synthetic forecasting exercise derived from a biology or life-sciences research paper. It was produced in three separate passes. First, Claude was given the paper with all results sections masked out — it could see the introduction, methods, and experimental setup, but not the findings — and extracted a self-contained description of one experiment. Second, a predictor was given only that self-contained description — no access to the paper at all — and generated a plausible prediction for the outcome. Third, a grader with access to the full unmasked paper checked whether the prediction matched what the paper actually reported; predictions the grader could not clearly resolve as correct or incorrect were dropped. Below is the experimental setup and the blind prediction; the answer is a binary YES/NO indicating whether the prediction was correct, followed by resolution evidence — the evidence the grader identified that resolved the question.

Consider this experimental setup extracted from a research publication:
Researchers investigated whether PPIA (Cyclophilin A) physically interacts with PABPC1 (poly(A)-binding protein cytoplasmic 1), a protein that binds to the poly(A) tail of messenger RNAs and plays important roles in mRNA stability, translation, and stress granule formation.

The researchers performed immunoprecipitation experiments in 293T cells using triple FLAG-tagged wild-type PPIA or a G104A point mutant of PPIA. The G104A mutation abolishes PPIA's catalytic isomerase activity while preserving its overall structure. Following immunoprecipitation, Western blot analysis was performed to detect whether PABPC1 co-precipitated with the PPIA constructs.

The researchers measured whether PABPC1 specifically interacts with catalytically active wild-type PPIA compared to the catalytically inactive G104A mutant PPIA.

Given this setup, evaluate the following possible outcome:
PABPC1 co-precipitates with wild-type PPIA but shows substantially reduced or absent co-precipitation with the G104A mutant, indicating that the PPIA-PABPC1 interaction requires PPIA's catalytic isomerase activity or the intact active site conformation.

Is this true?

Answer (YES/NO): YES